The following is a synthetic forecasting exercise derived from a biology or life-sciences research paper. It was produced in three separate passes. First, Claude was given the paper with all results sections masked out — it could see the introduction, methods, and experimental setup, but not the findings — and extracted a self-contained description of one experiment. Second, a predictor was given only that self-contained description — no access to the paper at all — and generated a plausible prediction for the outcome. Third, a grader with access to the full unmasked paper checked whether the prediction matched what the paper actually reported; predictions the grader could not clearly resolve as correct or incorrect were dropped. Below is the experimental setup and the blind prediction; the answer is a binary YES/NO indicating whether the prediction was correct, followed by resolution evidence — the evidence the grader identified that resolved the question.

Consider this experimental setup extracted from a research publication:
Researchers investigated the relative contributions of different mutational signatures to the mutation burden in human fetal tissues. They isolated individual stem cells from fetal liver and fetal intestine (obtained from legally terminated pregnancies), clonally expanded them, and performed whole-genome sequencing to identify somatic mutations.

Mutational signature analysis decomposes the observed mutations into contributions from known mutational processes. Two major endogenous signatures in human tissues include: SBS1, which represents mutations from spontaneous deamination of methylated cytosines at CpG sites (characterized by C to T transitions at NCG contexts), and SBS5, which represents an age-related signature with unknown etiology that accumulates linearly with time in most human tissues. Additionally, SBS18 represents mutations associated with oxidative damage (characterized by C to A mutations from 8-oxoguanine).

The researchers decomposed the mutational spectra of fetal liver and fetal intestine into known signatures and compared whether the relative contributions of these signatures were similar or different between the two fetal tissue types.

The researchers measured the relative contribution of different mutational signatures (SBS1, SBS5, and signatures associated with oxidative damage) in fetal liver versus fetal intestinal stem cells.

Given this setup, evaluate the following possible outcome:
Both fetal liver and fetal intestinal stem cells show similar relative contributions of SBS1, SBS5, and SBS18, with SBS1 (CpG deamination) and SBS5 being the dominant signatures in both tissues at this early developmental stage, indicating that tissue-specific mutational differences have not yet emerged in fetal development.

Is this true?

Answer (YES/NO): NO